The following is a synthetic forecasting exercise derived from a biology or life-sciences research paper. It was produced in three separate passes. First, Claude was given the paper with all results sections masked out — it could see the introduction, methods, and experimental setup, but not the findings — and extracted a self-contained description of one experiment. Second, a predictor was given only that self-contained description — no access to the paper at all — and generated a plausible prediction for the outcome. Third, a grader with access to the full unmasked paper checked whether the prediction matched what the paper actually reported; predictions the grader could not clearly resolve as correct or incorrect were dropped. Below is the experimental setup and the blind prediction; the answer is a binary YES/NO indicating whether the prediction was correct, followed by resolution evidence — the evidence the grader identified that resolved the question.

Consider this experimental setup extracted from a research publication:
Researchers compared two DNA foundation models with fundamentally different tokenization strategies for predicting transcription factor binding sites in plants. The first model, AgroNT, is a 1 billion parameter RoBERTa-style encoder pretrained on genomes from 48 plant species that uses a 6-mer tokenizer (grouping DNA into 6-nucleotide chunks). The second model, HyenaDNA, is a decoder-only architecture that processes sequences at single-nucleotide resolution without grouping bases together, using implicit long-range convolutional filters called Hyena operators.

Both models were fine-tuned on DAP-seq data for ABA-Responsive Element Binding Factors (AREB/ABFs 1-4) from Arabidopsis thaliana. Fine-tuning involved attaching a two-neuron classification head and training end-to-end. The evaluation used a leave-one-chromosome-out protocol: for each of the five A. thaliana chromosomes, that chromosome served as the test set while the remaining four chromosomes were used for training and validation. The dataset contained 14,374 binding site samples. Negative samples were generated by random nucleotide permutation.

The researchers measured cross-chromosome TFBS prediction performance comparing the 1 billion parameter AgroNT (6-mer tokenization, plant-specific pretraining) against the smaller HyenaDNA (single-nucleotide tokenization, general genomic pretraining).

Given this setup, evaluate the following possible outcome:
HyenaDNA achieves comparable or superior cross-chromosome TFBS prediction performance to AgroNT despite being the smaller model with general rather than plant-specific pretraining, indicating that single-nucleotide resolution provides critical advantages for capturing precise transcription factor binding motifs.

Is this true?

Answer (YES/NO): NO